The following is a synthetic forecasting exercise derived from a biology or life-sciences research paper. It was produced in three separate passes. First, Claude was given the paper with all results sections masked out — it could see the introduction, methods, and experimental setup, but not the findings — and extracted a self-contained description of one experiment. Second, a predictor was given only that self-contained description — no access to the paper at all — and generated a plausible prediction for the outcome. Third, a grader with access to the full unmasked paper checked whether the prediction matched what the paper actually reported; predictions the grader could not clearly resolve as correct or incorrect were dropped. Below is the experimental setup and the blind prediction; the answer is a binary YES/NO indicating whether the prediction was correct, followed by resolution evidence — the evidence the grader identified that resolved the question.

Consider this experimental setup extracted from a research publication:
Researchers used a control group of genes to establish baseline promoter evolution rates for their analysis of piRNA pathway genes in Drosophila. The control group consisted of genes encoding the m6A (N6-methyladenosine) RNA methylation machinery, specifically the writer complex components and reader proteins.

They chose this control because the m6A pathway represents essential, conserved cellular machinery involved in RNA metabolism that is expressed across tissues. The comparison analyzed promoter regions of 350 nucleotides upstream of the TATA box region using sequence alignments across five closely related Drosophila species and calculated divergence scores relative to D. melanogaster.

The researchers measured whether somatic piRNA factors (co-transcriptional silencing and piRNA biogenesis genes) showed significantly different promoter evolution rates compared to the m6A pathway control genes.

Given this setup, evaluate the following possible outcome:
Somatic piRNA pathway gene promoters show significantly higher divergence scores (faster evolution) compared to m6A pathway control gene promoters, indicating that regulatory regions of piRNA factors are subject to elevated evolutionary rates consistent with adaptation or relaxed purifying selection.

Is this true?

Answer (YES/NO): NO